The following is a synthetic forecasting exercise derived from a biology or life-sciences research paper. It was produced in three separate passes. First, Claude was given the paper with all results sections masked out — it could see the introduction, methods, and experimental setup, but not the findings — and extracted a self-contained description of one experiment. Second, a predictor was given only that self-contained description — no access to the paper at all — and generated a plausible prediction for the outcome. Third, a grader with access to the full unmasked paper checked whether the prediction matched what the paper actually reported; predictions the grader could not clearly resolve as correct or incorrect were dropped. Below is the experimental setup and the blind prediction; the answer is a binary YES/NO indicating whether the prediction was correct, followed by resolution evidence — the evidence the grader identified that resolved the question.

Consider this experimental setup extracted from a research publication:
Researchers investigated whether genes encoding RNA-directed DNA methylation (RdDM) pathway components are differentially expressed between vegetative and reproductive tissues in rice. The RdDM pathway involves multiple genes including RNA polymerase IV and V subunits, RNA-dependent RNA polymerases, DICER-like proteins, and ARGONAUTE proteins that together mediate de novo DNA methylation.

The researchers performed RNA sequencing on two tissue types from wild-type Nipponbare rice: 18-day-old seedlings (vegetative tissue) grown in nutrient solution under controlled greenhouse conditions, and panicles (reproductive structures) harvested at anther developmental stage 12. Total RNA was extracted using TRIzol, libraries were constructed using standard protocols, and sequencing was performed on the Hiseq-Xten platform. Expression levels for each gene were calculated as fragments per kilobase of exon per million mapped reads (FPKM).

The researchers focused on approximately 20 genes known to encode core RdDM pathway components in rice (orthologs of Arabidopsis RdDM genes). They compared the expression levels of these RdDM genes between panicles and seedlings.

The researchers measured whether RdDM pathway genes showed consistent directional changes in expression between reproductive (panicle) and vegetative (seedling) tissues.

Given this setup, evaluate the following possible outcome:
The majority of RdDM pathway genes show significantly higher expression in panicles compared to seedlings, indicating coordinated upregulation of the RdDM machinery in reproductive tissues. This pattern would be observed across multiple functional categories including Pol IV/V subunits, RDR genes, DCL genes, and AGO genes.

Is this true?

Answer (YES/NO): YES